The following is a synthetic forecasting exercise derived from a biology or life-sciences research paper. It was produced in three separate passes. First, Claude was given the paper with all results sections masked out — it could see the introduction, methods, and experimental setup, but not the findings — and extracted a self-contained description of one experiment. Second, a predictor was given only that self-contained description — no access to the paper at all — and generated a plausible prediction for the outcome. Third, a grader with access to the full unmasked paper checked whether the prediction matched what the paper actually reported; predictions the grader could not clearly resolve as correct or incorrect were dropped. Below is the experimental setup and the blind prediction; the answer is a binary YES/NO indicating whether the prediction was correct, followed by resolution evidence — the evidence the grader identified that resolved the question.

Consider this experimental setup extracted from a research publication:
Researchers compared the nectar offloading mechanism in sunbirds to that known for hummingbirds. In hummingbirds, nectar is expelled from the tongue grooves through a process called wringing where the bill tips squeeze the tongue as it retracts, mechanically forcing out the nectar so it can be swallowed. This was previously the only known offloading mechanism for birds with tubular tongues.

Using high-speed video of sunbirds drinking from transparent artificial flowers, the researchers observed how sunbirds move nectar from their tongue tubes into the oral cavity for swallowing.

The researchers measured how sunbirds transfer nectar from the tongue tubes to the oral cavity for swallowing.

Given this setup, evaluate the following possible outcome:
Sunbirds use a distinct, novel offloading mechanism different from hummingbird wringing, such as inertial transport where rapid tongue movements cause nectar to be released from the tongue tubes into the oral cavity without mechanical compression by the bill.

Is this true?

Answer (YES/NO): NO